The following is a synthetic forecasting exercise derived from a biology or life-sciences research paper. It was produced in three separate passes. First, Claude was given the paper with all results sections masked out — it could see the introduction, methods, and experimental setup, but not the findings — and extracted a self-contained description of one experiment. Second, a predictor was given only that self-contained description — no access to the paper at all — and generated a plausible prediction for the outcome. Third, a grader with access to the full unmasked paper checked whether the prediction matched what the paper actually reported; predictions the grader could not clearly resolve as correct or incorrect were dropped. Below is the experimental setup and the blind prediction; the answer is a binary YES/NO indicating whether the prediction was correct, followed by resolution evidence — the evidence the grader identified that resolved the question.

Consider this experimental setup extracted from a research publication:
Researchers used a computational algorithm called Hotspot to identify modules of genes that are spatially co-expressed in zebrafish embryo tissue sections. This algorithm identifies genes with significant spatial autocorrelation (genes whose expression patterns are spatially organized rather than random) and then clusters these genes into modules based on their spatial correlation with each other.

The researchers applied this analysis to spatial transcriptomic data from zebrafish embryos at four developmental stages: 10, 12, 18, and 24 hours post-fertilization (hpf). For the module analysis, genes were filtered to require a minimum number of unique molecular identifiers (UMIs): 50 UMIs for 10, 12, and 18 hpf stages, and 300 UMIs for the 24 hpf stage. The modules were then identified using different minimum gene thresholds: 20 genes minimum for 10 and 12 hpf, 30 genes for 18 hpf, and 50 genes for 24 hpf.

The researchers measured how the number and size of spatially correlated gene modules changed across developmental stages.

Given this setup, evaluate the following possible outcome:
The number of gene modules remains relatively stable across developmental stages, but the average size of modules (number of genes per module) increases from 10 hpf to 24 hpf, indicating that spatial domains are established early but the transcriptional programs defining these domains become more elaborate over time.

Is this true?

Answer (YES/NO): NO